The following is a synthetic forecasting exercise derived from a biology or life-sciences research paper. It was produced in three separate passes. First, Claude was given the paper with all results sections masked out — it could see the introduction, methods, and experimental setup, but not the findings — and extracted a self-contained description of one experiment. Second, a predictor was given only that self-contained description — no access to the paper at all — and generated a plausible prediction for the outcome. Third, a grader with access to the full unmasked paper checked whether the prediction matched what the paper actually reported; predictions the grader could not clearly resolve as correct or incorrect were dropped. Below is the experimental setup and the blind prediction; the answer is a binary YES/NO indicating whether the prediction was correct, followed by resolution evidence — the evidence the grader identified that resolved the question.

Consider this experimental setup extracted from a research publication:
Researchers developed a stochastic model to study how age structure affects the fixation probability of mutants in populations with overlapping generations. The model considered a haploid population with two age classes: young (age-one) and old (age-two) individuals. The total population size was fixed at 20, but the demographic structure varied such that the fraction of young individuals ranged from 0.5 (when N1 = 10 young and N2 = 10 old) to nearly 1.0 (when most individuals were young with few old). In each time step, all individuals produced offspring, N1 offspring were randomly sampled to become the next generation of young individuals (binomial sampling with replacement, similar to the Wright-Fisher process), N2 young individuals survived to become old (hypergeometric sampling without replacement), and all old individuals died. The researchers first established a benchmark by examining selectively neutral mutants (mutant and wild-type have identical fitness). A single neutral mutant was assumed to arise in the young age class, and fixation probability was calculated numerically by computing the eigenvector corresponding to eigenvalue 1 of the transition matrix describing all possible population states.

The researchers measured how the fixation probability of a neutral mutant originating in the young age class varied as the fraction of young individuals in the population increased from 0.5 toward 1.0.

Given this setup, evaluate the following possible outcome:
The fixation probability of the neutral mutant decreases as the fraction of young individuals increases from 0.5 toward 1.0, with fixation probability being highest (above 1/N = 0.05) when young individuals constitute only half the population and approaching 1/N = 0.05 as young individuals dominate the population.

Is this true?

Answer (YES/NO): YES